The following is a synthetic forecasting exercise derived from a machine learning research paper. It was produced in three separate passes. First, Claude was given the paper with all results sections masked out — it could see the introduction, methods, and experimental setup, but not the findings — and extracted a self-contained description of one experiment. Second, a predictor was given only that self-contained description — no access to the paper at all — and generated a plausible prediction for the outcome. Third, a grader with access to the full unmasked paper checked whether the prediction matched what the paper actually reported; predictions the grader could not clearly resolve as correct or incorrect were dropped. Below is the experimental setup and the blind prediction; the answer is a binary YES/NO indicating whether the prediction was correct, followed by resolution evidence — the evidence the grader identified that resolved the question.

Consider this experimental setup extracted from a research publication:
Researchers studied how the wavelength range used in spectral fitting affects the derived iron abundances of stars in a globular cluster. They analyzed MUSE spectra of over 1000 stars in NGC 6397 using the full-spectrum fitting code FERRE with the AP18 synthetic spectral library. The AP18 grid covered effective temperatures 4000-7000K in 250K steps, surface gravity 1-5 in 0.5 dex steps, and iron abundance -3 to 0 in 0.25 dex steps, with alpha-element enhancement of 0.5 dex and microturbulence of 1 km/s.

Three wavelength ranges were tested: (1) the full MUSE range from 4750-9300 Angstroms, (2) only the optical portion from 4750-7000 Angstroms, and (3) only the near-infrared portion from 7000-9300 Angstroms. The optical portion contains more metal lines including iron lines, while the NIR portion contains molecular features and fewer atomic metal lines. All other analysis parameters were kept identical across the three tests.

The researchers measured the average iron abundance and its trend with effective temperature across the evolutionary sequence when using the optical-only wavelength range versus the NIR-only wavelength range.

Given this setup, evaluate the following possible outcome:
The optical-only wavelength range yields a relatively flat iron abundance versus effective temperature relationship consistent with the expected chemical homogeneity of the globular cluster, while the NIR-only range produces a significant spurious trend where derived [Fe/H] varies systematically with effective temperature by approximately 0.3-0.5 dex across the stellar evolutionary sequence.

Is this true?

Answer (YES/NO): NO